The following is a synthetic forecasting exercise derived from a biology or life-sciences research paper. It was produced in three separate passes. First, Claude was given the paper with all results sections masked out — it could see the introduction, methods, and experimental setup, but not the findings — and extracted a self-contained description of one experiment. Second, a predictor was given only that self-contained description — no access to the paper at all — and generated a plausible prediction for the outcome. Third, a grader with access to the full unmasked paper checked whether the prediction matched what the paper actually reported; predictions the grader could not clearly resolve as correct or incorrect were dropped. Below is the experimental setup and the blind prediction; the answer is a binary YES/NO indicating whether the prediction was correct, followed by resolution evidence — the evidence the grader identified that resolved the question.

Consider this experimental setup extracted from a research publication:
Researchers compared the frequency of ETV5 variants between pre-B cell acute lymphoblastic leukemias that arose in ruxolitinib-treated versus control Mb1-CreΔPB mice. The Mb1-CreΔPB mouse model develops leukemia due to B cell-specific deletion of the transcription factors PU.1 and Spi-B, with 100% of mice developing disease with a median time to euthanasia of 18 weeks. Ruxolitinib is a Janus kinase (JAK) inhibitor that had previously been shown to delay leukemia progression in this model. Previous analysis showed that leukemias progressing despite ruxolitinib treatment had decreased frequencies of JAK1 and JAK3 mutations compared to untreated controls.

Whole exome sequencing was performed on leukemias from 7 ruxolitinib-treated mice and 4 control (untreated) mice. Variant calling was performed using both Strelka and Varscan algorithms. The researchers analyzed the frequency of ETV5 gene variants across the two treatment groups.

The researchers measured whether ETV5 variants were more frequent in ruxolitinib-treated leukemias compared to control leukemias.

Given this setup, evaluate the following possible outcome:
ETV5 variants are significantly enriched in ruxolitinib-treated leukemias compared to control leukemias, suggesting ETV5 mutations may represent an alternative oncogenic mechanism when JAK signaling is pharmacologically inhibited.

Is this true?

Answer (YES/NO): YES